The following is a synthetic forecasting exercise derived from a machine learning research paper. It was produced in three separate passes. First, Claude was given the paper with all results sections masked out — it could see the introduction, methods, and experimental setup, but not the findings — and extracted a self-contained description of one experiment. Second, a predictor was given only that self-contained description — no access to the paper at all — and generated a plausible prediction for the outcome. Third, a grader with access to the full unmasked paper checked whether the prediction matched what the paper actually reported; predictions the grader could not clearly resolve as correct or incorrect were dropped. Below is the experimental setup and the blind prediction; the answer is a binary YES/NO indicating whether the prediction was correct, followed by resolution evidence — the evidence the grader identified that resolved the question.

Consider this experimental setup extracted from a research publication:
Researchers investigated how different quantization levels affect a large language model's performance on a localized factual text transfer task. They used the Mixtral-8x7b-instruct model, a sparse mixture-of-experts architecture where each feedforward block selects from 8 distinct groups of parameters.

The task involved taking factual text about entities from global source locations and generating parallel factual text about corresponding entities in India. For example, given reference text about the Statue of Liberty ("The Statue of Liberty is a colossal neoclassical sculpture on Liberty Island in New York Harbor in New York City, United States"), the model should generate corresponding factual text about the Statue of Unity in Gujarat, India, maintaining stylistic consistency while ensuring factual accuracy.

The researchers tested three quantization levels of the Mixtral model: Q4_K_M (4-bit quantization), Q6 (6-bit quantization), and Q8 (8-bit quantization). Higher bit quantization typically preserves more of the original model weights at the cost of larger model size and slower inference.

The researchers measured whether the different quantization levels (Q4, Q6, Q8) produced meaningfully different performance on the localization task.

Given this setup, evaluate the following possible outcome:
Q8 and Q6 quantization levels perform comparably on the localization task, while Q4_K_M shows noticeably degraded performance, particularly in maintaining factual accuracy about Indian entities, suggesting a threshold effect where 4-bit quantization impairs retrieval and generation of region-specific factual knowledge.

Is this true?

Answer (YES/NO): NO